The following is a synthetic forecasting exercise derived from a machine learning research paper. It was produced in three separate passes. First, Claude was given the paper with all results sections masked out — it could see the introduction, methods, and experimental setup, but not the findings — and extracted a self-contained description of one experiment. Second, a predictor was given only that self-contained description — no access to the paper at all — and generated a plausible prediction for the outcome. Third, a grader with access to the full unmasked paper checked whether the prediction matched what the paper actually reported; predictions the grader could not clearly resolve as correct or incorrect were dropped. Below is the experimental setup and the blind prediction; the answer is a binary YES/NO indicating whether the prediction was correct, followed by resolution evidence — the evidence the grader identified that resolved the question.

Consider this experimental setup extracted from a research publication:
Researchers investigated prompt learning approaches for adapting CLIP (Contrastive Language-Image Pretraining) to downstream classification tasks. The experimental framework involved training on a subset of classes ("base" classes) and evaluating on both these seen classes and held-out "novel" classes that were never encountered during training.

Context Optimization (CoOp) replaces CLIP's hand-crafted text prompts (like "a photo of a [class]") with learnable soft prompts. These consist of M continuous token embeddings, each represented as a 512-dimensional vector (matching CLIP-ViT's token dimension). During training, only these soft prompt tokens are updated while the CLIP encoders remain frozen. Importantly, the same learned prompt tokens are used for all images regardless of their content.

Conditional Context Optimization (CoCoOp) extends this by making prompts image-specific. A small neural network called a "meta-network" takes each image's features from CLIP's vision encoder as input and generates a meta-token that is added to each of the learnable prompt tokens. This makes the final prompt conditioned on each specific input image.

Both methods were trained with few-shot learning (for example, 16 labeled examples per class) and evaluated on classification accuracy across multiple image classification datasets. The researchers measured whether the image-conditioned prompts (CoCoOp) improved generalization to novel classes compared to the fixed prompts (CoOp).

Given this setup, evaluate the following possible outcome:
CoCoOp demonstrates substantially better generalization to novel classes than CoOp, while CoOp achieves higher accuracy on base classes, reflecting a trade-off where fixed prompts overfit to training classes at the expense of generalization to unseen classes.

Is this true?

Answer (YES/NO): YES